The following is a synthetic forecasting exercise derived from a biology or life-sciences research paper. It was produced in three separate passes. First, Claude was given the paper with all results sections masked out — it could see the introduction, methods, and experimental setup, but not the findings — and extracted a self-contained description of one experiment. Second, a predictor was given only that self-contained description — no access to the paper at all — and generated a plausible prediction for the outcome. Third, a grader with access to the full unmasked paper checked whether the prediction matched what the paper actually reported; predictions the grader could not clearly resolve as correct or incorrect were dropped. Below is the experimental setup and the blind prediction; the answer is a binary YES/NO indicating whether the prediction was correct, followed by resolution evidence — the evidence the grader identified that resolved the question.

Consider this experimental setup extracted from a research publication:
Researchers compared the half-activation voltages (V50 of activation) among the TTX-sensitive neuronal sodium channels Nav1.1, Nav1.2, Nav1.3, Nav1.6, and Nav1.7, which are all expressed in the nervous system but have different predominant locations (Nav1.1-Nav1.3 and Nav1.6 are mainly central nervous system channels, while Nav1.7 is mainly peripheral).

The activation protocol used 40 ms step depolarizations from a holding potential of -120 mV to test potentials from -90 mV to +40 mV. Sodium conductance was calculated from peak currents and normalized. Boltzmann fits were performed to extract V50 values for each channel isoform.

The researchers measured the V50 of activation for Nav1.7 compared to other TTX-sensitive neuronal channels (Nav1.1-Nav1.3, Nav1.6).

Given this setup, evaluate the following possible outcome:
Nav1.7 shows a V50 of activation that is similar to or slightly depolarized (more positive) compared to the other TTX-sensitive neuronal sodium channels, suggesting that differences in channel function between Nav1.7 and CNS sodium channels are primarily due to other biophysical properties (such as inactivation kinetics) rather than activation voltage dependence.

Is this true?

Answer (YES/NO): NO